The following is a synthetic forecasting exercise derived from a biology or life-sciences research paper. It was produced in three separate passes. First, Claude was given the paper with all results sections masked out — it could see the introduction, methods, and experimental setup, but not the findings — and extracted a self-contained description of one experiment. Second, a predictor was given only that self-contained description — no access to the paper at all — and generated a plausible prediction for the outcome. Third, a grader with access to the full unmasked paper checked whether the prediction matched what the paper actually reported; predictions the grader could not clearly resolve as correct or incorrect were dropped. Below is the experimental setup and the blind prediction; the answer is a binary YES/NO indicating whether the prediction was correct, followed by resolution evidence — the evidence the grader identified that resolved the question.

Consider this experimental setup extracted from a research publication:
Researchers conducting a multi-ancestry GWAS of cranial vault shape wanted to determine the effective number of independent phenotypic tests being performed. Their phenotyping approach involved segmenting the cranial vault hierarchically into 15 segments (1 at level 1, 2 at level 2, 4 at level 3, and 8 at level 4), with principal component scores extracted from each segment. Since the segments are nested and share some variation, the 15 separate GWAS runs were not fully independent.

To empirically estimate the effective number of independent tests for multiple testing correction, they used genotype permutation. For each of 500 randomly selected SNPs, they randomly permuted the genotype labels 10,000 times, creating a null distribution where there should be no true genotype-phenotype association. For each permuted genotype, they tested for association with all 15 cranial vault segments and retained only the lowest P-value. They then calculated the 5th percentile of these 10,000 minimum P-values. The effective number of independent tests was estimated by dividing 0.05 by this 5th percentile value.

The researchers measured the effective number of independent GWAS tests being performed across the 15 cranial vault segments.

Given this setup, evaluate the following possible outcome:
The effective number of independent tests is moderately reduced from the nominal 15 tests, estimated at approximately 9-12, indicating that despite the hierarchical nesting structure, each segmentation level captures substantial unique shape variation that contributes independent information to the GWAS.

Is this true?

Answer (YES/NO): YES